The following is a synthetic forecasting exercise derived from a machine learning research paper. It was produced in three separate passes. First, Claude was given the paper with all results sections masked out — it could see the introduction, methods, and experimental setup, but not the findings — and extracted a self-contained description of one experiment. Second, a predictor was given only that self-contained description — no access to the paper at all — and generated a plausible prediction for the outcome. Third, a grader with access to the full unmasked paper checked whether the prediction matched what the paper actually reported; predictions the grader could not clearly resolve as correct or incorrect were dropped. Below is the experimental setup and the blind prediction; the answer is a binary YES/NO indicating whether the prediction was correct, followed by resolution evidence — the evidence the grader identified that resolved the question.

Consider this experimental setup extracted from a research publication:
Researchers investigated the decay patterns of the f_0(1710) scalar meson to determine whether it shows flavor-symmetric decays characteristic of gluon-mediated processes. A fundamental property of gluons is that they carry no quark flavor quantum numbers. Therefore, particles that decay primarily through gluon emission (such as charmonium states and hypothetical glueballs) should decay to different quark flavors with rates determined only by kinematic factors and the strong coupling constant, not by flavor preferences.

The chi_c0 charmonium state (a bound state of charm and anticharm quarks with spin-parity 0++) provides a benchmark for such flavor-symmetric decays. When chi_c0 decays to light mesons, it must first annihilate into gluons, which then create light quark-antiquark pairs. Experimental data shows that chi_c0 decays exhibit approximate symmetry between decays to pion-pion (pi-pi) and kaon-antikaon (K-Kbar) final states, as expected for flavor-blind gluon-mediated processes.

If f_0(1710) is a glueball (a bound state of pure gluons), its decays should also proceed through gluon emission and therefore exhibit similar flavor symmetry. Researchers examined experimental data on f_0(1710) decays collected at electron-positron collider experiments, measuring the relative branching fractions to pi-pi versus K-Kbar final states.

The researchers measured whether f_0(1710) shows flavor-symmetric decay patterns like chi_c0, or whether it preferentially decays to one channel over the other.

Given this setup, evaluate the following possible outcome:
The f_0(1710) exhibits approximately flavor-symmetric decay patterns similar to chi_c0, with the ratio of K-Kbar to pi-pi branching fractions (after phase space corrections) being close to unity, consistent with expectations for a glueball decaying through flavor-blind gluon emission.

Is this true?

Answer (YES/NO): NO